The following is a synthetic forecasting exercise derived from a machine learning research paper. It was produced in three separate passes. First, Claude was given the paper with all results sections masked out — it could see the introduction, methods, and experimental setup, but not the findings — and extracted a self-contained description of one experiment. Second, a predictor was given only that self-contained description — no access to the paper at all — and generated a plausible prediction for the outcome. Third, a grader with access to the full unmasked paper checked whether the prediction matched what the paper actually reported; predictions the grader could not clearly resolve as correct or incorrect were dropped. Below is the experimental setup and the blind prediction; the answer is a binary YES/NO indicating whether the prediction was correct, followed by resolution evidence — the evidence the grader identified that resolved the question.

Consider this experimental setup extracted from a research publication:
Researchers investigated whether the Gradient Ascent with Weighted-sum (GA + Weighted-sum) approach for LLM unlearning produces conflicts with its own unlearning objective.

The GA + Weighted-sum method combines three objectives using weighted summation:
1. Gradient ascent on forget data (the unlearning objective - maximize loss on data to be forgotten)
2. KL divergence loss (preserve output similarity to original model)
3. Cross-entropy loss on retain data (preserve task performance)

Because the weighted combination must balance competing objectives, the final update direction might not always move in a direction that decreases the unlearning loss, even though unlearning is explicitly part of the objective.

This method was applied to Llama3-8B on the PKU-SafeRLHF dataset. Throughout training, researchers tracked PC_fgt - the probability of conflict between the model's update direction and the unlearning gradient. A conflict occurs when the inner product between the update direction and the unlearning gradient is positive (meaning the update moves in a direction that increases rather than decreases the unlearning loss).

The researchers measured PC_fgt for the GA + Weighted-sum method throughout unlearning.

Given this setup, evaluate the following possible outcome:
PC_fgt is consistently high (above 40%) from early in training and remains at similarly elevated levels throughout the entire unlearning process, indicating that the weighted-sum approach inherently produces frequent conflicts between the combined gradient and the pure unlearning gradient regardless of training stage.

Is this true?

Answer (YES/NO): NO